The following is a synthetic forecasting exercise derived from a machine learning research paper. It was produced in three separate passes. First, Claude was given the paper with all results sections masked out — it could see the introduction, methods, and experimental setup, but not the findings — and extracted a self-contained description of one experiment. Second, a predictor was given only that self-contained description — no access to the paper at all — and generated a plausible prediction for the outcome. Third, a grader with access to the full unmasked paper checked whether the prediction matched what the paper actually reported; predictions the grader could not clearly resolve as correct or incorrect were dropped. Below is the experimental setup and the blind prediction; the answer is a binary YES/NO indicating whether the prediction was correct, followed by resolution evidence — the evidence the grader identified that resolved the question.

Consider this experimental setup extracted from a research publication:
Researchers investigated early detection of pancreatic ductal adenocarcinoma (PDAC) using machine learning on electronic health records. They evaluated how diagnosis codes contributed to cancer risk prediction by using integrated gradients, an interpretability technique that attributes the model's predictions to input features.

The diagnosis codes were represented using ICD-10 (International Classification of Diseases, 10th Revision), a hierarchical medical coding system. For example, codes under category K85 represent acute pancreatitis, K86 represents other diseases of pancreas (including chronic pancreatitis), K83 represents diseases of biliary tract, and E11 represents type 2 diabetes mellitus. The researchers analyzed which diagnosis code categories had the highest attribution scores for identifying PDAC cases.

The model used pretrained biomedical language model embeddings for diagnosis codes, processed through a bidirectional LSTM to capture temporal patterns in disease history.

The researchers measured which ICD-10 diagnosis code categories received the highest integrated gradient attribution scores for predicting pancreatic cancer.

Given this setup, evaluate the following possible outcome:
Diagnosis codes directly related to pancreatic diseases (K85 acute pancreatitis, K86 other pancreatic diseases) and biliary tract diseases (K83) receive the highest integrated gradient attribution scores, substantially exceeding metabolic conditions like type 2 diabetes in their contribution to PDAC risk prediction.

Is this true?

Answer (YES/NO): NO